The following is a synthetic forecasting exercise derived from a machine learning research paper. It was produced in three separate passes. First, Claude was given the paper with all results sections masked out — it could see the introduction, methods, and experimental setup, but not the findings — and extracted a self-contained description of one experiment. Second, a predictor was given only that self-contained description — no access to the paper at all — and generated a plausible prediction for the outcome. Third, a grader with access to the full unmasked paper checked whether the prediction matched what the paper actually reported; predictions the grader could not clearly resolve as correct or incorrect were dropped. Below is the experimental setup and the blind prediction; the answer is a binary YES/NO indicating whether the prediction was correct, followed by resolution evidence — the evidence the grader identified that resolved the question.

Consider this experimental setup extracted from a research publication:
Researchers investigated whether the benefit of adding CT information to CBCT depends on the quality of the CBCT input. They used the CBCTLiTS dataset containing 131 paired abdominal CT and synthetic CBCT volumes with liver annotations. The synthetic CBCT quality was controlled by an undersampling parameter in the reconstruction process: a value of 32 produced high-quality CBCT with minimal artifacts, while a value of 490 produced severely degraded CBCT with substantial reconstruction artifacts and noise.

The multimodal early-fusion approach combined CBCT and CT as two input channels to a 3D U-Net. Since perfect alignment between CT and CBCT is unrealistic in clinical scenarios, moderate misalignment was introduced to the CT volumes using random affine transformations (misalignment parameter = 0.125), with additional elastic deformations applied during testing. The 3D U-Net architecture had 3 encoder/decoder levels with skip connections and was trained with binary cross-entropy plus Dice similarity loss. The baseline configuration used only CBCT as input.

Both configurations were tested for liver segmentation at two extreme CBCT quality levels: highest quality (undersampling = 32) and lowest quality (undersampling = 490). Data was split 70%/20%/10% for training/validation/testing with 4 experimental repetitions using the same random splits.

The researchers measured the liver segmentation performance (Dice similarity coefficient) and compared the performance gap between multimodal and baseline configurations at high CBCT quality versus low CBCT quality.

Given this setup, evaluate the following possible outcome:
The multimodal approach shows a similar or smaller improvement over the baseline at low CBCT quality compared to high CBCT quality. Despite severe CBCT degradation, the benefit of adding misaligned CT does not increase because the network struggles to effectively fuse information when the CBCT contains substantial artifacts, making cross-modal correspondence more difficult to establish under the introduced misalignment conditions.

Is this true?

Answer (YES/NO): NO